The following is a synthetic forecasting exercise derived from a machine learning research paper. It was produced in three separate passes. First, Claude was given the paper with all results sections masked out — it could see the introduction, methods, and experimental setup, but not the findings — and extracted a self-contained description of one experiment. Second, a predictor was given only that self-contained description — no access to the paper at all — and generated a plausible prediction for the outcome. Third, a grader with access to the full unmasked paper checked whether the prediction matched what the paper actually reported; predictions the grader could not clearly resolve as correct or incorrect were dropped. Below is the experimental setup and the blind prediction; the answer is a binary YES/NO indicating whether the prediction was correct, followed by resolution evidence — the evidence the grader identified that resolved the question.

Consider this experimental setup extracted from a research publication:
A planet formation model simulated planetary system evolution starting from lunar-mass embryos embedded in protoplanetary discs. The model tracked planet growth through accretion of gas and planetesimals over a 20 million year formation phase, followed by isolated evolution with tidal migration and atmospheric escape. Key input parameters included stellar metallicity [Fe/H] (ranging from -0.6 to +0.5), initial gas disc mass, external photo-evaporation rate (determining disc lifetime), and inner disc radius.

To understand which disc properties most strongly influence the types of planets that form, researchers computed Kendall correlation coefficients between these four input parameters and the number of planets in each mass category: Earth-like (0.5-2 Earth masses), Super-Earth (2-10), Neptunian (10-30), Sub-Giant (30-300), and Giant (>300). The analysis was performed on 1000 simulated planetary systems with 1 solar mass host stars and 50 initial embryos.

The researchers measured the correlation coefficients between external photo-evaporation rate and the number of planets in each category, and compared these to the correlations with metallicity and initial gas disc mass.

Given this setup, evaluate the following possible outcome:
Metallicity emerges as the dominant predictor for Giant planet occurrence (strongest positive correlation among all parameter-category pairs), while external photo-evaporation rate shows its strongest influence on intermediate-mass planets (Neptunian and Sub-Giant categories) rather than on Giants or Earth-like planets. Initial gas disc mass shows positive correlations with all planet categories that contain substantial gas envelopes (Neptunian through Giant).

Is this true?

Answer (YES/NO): NO